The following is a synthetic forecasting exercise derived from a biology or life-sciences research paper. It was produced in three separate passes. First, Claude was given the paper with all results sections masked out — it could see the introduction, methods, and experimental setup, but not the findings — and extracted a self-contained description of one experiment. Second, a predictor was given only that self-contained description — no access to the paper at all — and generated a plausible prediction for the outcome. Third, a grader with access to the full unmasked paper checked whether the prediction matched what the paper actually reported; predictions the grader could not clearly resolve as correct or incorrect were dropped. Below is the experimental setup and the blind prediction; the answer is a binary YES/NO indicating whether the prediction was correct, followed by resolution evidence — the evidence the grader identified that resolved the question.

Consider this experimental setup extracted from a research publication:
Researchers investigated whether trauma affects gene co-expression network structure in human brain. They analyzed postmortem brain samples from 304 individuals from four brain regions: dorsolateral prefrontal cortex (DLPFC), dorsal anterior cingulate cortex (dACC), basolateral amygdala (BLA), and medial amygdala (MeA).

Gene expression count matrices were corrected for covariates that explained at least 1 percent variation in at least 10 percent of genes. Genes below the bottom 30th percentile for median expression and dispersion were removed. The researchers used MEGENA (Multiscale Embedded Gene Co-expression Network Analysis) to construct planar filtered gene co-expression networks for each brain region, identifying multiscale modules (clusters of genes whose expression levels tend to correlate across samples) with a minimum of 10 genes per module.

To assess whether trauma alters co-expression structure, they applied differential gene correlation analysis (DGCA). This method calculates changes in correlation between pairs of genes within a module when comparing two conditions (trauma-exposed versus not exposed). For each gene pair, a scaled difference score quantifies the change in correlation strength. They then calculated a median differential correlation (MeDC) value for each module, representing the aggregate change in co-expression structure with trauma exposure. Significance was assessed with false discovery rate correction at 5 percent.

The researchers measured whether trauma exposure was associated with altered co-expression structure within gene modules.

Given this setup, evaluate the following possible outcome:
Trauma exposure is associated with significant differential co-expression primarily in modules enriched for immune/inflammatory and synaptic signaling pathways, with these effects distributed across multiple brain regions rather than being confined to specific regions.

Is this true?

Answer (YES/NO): NO